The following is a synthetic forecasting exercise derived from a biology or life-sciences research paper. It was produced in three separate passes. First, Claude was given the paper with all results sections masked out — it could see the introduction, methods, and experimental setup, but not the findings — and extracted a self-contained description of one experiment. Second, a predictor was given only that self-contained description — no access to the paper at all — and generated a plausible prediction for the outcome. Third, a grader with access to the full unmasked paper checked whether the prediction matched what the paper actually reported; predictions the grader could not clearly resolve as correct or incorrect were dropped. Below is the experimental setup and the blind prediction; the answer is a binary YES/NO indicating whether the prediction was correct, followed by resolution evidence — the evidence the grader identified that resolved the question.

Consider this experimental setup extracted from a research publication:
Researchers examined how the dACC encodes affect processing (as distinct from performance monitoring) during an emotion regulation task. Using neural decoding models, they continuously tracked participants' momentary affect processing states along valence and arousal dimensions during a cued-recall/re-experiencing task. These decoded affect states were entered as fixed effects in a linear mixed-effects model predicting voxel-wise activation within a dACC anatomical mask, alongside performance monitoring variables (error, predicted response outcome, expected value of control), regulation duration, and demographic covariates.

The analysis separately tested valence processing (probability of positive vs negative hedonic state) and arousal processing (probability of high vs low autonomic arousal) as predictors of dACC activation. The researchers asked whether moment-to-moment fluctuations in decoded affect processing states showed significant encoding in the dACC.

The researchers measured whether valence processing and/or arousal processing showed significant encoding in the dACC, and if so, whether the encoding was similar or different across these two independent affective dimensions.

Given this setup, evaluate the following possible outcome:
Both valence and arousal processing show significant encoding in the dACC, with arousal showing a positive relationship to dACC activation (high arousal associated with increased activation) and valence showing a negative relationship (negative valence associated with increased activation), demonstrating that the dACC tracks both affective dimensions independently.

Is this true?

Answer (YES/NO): NO